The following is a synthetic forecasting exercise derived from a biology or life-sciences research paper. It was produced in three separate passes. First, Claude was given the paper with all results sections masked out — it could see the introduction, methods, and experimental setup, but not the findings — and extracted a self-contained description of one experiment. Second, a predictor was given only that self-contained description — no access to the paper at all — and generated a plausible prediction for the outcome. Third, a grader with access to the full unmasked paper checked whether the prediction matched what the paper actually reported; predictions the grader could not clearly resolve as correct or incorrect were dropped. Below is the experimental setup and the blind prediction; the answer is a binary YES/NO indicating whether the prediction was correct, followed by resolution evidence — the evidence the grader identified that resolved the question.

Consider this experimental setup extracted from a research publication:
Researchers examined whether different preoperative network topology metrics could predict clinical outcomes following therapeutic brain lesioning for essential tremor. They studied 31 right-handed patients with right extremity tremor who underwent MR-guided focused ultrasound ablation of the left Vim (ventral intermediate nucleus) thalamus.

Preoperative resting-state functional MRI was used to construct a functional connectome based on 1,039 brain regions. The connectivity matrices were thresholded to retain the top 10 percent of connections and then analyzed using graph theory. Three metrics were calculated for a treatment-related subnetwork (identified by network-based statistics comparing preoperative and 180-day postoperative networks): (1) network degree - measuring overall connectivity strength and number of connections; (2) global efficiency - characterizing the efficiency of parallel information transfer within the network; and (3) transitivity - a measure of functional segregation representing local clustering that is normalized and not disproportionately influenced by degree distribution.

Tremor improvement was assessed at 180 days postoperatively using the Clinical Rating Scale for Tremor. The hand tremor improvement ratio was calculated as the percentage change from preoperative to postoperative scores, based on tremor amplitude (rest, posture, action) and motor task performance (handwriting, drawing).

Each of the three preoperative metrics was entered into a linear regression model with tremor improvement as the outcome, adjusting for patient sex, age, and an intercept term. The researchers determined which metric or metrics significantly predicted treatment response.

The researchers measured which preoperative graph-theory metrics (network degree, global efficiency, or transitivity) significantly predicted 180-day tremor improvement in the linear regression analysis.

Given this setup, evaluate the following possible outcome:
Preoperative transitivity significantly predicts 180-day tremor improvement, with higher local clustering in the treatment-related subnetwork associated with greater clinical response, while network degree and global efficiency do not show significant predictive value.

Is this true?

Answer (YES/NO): YES